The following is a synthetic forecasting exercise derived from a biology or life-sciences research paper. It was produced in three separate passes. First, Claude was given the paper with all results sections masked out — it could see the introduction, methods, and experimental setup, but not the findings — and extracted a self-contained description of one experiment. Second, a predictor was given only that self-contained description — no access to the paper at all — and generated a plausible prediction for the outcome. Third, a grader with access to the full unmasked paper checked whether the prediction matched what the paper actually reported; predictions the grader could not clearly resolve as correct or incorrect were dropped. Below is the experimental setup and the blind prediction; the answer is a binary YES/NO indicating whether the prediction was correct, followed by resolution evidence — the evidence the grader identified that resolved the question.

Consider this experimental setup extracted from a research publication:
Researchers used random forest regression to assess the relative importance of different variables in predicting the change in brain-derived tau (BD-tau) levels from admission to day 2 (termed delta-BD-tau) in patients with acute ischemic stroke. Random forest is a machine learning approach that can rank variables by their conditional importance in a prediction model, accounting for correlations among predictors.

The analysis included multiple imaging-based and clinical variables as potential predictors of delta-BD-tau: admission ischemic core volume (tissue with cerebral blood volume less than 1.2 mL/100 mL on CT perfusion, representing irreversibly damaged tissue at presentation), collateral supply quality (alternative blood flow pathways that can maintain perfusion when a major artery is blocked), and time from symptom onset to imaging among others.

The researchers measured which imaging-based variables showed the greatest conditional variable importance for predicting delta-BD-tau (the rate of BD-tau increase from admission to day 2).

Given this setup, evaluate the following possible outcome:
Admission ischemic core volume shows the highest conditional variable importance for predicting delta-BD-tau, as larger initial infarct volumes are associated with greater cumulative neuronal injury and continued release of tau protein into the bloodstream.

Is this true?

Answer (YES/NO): NO